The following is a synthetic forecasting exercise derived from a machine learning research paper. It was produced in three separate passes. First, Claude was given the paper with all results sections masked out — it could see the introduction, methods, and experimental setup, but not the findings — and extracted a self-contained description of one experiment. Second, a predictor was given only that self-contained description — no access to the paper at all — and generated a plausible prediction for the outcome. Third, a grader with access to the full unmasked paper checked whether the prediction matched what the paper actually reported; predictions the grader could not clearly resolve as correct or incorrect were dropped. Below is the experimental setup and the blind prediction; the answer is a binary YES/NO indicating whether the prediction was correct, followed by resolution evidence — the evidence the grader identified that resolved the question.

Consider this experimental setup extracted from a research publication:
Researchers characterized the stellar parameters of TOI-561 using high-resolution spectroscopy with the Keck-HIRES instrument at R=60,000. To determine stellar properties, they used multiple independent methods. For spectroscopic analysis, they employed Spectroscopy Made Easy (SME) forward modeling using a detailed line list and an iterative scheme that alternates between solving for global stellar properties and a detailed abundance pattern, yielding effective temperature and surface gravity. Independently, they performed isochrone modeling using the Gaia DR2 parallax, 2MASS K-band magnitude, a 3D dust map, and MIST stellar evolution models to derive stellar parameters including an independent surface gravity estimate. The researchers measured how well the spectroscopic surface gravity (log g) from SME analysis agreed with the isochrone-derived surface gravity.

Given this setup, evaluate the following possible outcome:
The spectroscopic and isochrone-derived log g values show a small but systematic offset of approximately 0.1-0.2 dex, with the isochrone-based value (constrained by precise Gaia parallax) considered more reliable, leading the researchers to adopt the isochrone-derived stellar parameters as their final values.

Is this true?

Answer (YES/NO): NO